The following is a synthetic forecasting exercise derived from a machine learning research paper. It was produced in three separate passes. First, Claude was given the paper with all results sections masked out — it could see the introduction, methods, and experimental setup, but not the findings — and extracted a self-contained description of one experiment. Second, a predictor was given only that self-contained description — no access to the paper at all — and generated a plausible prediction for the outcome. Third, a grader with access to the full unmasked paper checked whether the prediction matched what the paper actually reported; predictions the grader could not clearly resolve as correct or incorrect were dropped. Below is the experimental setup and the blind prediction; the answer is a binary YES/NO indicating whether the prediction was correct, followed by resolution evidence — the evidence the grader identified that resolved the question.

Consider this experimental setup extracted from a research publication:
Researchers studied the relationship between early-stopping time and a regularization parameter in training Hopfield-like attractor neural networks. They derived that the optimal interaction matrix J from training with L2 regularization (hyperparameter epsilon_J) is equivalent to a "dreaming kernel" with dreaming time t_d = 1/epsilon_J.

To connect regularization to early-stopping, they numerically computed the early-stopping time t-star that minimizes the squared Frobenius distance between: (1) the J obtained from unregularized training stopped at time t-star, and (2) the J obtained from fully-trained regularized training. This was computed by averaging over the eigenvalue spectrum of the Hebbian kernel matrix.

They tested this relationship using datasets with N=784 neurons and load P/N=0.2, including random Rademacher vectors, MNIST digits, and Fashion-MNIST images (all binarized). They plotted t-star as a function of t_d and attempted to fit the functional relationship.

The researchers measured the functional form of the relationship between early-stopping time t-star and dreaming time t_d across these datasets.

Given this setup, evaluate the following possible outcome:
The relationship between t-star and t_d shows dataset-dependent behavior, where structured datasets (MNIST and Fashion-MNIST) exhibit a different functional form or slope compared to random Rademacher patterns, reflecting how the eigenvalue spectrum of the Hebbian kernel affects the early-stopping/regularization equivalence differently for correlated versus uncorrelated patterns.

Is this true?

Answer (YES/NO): YES